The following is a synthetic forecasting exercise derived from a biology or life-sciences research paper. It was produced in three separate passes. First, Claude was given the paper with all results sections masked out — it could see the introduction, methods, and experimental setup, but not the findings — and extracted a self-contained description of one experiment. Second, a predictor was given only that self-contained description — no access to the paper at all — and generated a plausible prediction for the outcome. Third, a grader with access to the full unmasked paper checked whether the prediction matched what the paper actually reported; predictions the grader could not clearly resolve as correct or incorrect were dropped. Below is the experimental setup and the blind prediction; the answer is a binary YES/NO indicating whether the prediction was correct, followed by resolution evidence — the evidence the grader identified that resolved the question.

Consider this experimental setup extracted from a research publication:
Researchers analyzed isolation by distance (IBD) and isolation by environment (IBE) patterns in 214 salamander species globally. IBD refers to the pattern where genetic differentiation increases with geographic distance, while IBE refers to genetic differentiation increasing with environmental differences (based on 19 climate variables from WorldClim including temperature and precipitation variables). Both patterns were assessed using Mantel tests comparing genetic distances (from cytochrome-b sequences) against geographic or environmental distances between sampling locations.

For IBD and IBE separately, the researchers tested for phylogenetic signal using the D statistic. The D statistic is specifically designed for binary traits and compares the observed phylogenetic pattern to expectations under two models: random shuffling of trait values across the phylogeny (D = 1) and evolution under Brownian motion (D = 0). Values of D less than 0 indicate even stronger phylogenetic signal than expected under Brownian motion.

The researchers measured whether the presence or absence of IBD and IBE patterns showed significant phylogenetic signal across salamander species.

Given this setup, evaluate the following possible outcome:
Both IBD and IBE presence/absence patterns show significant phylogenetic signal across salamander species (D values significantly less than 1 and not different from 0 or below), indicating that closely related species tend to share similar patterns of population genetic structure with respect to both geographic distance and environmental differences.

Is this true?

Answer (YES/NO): NO